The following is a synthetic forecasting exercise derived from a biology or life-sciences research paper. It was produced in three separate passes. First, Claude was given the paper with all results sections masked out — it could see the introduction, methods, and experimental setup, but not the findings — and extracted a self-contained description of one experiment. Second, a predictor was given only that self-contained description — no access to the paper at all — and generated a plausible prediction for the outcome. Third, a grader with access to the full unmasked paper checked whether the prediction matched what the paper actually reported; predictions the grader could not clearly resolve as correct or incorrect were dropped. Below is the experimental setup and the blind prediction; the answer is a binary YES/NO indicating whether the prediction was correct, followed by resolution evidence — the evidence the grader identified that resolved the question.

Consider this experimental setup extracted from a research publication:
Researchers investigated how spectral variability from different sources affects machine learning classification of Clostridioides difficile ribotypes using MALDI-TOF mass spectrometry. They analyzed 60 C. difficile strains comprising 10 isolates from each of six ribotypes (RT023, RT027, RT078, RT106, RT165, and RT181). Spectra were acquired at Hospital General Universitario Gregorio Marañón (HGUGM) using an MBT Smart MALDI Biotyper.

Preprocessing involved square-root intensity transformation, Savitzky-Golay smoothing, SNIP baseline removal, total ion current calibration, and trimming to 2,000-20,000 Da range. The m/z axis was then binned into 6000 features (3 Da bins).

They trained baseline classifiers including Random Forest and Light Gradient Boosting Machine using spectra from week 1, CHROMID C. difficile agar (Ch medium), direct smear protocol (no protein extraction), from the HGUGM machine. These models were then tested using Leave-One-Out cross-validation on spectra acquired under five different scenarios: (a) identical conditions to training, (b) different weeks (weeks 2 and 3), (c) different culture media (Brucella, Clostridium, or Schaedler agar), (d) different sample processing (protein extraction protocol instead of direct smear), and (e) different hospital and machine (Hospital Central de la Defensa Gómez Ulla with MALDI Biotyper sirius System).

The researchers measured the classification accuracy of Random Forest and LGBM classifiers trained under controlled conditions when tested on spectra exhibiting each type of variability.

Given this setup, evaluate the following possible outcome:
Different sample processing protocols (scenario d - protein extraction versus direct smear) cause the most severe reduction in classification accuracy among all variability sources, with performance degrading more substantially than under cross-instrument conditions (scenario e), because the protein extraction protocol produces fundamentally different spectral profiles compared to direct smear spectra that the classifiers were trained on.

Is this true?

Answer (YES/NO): NO